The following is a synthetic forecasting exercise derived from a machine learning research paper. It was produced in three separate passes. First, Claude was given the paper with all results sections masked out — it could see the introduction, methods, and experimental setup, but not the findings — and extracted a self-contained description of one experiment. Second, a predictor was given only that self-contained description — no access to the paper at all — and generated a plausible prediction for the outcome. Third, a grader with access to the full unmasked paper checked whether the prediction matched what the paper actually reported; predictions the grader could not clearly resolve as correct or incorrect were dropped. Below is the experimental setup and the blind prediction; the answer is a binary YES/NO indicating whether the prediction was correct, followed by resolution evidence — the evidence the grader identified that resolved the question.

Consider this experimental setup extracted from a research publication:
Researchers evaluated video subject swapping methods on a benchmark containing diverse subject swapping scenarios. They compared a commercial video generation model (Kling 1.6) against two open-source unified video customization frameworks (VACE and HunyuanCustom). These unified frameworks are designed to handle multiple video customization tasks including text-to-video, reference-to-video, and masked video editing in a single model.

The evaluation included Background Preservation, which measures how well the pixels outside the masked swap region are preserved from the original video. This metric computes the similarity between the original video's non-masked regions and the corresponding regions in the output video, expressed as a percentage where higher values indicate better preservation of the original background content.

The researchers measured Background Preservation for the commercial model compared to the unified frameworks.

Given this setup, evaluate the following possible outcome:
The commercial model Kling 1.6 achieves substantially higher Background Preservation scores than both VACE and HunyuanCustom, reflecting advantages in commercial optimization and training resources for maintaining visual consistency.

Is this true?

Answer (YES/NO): NO